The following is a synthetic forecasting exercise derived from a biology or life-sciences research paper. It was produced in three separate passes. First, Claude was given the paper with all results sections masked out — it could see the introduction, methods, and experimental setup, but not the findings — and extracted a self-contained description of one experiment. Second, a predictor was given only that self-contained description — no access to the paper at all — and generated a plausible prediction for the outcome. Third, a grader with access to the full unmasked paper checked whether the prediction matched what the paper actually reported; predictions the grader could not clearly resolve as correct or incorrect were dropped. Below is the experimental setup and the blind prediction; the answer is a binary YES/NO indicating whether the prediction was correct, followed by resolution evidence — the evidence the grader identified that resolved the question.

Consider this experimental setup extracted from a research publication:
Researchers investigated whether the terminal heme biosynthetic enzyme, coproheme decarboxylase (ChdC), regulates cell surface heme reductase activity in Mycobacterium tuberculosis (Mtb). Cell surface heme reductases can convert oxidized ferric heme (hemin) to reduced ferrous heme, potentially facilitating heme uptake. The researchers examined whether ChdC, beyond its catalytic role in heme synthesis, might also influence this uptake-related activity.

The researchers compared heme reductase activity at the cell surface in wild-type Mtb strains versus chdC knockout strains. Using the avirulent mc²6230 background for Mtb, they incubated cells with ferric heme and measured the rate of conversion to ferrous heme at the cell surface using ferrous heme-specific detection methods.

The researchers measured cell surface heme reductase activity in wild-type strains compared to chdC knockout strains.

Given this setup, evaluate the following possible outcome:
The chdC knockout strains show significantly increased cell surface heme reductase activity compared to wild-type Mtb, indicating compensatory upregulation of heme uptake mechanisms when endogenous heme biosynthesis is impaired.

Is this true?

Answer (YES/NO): NO